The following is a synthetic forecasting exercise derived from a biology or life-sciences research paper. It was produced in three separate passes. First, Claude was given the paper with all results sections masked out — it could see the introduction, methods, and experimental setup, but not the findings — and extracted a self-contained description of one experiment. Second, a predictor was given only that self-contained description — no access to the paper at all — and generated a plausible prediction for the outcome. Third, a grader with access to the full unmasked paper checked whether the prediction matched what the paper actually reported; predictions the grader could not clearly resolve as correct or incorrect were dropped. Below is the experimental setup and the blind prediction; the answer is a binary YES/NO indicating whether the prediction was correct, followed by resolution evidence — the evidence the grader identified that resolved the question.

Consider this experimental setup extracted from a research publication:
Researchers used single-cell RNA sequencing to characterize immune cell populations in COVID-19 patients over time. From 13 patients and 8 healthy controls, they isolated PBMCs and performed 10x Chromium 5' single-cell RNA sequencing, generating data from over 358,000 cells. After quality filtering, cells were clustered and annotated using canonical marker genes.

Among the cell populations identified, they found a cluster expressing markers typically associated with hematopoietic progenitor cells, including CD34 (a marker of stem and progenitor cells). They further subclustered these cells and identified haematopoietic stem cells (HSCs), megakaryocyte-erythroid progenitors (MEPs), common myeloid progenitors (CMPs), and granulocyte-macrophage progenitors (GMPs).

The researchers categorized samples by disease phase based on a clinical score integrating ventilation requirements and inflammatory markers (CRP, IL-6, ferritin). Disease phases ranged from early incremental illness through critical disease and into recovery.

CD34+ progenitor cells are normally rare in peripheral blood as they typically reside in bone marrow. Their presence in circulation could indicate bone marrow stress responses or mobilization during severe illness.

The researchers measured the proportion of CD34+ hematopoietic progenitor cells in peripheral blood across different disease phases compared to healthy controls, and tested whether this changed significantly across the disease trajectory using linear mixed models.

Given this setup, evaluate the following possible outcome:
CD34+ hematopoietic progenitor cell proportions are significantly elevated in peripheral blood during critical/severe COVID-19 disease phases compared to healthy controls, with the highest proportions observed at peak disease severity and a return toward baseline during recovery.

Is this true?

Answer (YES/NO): NO